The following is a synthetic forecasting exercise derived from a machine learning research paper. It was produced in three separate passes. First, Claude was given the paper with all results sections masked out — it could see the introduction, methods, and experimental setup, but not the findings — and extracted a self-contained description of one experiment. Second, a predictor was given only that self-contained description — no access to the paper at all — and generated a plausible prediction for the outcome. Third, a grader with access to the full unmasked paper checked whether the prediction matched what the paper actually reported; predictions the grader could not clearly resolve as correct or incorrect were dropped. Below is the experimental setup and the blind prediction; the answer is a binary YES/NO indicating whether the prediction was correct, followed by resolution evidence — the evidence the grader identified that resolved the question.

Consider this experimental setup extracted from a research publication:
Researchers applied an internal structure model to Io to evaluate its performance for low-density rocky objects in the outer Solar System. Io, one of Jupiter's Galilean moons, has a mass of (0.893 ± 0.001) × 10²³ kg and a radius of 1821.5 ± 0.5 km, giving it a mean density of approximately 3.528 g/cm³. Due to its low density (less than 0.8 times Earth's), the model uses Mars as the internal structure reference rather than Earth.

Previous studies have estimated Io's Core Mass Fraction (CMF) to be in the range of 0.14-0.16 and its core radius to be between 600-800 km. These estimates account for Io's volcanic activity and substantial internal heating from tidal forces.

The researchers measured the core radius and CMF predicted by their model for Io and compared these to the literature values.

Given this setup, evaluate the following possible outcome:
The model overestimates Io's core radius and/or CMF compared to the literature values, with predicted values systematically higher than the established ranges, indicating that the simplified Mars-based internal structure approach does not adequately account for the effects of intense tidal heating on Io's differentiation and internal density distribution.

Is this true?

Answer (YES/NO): NO